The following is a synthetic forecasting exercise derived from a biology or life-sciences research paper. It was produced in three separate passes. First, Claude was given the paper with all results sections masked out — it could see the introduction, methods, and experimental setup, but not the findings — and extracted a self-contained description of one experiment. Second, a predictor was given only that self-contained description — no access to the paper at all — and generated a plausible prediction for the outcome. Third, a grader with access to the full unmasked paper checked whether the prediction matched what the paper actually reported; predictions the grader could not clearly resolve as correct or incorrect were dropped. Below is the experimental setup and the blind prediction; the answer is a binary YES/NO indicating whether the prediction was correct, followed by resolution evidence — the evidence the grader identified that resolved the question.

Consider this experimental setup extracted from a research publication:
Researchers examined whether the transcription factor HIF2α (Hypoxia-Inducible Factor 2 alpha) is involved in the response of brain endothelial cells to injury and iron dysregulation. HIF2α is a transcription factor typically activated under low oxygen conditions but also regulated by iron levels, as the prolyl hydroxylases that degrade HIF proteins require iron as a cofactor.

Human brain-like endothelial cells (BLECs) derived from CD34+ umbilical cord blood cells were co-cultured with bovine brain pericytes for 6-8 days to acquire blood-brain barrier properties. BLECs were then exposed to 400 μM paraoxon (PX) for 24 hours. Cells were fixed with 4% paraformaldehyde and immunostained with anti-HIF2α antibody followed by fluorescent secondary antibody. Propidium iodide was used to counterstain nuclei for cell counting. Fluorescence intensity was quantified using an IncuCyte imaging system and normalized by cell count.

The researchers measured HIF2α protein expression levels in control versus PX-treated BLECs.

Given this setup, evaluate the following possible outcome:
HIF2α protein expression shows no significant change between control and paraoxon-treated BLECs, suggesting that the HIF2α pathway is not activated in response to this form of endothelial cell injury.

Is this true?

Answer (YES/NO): YES